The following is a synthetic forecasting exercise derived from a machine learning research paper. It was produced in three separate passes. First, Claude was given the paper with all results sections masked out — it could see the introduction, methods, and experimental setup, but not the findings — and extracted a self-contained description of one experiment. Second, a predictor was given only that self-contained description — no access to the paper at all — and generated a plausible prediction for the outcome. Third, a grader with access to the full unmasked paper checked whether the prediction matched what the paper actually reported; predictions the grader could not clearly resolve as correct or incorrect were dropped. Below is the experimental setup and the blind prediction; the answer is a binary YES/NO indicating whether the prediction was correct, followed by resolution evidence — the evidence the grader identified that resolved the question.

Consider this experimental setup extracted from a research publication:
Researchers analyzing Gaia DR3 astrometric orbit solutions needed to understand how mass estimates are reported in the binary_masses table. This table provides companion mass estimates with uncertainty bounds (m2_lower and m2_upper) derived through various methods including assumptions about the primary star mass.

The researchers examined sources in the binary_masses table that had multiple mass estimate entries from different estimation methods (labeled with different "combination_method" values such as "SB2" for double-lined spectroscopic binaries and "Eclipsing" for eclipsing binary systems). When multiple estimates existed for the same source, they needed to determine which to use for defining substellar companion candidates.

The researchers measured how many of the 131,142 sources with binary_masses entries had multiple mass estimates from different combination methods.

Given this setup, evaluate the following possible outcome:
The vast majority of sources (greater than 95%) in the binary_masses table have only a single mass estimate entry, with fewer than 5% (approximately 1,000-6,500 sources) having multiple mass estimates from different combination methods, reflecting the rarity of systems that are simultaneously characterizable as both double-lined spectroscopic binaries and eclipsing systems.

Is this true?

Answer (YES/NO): NO